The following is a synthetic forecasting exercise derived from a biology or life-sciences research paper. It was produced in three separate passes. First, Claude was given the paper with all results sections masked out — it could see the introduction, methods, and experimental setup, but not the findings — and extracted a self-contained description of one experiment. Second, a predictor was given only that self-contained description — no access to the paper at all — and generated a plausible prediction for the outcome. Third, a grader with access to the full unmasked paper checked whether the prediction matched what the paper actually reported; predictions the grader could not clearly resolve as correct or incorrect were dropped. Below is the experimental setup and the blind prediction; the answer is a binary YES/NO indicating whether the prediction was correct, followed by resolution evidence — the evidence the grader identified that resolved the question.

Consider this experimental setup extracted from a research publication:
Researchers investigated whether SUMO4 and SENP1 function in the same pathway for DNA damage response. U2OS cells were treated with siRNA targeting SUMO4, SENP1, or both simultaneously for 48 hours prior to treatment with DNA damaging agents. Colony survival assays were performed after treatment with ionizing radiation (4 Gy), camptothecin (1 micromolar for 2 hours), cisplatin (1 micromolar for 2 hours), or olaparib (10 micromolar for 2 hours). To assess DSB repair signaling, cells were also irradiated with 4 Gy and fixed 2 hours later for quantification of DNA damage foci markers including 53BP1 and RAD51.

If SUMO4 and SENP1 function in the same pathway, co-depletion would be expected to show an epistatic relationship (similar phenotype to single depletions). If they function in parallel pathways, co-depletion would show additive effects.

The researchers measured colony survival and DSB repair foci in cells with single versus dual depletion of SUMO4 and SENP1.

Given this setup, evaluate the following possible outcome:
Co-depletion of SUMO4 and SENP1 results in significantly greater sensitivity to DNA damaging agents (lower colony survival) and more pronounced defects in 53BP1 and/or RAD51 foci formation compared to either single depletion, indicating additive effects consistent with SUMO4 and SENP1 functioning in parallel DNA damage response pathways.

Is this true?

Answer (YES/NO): NO